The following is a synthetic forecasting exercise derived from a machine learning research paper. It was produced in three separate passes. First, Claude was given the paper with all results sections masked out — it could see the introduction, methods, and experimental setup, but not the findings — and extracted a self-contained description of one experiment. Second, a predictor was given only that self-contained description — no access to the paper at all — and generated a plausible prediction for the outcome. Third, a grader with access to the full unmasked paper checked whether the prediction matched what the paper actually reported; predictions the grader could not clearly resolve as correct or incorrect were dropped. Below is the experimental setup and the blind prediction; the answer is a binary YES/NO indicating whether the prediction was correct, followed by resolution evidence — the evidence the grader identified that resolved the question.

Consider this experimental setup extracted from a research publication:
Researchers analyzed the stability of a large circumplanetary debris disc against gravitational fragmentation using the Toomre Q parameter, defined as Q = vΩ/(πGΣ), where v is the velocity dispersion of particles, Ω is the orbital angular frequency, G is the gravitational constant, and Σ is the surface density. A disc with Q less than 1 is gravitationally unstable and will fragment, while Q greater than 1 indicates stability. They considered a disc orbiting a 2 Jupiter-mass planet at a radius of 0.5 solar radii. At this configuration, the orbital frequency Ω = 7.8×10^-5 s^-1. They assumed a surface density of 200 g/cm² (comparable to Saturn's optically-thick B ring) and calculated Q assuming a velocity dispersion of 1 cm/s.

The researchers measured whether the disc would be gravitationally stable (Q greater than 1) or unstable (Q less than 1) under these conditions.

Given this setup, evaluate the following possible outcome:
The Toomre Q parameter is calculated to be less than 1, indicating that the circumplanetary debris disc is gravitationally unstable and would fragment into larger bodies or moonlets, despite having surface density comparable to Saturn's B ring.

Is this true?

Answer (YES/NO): NO